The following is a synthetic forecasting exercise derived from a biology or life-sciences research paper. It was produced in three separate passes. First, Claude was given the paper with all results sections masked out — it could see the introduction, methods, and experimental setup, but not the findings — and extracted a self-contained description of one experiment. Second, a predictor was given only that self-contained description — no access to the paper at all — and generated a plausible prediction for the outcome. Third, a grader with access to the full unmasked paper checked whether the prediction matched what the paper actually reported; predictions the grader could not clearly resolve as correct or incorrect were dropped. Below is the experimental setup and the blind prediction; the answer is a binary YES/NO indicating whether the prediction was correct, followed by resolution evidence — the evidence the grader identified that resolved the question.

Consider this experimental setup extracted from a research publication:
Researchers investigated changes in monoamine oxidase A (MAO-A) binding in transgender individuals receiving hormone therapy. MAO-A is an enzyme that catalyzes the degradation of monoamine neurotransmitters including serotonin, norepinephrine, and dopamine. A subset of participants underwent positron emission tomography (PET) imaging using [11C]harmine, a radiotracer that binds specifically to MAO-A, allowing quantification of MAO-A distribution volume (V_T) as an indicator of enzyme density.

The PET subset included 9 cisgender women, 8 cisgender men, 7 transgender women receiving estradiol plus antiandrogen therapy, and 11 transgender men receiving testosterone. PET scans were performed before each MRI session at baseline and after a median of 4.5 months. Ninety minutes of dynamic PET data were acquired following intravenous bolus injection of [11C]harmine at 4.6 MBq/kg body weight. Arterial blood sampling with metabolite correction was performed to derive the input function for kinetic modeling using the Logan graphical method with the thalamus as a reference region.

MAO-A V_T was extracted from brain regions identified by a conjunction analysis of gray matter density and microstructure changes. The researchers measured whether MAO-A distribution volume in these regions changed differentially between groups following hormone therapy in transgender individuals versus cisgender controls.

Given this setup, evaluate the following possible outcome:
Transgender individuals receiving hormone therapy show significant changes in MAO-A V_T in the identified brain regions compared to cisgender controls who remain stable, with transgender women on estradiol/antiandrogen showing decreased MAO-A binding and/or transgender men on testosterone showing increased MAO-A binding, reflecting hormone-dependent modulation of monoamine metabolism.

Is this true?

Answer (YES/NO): NO